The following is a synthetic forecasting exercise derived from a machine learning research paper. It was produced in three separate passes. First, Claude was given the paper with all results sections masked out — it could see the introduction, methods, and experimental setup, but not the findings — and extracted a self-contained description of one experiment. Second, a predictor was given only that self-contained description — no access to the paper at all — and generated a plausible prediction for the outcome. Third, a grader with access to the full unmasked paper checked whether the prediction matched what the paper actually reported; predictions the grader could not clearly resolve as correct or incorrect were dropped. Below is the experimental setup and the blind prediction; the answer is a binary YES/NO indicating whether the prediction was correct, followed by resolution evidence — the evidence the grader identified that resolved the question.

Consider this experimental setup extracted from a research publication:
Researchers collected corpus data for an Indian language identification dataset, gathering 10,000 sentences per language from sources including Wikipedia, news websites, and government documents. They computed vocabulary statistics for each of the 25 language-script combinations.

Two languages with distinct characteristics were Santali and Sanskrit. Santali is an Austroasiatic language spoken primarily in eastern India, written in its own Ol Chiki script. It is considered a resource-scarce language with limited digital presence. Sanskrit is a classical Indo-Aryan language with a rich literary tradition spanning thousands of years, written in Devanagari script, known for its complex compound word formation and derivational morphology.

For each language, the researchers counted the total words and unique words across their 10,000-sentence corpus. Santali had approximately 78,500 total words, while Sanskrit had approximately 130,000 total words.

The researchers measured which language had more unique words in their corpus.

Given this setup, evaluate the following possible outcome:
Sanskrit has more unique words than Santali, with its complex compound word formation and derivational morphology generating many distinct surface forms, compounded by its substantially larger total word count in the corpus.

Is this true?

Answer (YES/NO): YES